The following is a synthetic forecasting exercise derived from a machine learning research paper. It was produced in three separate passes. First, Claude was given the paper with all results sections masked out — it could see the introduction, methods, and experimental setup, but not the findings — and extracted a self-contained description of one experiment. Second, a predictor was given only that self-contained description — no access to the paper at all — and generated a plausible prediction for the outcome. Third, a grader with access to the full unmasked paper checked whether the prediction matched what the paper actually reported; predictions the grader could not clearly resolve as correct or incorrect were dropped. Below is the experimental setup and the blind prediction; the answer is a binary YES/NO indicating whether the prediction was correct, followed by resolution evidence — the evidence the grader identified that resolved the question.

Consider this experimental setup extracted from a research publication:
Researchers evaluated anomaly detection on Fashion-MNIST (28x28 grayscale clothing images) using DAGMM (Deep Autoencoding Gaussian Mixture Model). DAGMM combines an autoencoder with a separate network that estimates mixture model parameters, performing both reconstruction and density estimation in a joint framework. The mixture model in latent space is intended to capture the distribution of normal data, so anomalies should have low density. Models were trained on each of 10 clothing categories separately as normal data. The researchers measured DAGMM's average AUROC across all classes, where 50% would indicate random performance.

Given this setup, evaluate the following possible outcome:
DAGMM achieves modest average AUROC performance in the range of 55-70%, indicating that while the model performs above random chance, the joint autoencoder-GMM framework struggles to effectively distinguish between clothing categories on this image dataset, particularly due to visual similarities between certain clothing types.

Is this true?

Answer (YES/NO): NO